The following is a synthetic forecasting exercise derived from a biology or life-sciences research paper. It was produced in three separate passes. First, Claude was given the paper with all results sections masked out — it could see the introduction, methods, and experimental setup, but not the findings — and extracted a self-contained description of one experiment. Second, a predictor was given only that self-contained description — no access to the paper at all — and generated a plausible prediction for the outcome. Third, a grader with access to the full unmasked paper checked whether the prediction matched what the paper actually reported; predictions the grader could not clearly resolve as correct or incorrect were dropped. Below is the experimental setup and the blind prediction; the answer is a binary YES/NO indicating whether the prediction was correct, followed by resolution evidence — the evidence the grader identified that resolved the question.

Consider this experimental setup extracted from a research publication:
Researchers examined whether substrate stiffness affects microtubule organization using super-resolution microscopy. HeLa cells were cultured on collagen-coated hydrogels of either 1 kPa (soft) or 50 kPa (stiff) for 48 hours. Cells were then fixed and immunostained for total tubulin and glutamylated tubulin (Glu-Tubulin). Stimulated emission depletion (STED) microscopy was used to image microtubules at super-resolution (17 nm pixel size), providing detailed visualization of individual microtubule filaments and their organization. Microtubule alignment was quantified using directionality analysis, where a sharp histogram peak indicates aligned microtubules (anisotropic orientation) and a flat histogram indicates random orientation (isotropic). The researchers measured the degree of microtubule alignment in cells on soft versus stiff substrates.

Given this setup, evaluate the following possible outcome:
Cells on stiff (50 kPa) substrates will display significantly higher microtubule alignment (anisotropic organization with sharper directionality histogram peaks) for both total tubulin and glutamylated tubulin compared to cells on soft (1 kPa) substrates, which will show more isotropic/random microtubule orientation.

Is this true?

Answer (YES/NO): YES